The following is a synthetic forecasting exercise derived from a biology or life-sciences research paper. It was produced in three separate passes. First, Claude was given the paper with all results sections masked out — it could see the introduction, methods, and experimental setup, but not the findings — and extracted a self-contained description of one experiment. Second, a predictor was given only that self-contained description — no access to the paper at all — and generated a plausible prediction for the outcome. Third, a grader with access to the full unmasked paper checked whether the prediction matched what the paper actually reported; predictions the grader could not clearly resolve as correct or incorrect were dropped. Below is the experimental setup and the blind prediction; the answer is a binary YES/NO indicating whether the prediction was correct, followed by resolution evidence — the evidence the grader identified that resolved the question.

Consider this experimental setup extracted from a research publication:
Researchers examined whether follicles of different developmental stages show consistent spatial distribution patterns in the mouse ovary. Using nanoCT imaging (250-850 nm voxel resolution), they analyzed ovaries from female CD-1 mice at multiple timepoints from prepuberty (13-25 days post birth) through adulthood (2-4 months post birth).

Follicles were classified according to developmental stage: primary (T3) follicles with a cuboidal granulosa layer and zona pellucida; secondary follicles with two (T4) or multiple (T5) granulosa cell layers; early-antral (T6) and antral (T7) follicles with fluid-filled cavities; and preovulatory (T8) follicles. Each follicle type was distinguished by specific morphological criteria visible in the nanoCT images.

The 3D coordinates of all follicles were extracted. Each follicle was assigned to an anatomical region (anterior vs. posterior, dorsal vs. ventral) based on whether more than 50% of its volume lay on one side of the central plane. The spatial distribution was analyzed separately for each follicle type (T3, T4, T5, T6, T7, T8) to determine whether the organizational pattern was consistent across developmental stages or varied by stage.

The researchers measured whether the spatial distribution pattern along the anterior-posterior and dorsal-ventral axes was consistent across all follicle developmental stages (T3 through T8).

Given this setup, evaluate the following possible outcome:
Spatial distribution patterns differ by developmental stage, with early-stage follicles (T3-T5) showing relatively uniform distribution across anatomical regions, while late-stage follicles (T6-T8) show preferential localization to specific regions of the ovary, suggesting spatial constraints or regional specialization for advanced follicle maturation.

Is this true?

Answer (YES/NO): NO